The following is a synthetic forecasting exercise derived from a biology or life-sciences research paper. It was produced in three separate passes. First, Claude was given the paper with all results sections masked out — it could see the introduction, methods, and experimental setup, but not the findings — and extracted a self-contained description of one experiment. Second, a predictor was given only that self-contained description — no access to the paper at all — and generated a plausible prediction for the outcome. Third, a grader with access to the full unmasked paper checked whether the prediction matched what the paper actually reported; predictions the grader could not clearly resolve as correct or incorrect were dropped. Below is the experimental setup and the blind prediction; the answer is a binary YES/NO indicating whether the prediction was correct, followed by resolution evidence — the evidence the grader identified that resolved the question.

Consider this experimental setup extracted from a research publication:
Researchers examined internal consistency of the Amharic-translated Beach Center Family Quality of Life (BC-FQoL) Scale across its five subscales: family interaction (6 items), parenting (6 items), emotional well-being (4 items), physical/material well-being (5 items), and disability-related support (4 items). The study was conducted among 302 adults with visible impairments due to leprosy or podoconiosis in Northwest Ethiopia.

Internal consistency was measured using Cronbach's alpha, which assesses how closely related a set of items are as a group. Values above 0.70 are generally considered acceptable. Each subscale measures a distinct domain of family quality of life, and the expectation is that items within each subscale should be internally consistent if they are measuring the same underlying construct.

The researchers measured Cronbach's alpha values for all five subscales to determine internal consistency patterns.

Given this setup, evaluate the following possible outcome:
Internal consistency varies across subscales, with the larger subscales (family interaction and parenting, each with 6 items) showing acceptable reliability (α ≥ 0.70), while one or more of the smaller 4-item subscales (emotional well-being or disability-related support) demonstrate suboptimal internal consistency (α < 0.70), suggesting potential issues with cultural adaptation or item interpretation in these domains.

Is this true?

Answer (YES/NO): NO